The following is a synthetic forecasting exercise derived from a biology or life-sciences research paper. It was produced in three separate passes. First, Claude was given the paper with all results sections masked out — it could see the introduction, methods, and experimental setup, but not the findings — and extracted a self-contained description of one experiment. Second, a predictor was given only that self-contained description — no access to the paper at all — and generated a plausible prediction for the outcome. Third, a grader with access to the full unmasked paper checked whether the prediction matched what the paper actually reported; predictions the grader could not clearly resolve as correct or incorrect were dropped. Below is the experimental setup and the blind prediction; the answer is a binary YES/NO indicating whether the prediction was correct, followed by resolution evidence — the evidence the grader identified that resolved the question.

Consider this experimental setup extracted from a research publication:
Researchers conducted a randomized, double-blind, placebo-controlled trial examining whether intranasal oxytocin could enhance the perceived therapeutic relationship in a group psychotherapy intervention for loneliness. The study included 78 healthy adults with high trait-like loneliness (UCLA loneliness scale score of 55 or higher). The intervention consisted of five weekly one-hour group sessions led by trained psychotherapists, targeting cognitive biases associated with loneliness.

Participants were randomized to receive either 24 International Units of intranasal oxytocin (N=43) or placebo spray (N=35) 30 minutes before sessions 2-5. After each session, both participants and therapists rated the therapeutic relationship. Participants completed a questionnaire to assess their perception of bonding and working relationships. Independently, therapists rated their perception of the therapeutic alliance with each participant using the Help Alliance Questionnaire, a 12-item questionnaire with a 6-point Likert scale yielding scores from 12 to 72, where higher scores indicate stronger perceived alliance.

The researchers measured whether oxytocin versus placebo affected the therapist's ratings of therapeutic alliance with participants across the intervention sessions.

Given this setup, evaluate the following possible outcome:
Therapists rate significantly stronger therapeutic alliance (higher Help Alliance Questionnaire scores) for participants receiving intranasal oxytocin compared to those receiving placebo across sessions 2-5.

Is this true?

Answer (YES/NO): NO